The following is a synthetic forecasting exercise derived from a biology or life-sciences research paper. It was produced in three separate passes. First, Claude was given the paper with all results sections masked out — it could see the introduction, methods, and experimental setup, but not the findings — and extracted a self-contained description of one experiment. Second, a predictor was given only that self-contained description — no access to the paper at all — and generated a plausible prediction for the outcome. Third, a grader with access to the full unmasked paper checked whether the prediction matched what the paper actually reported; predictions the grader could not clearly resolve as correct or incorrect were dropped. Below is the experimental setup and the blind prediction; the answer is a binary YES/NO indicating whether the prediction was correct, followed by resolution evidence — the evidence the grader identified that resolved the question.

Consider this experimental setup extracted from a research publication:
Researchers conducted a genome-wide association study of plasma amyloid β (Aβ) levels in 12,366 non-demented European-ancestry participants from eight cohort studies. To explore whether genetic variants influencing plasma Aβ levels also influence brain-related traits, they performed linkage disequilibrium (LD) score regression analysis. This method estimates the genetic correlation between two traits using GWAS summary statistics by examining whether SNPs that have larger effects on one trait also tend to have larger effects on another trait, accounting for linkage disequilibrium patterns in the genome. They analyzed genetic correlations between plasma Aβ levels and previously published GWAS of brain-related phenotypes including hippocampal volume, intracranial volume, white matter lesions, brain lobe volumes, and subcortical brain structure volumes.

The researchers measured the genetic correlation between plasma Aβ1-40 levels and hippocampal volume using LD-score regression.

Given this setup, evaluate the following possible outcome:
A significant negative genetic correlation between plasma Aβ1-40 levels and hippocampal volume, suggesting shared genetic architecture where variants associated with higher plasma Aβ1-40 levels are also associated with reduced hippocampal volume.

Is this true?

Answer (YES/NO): YES